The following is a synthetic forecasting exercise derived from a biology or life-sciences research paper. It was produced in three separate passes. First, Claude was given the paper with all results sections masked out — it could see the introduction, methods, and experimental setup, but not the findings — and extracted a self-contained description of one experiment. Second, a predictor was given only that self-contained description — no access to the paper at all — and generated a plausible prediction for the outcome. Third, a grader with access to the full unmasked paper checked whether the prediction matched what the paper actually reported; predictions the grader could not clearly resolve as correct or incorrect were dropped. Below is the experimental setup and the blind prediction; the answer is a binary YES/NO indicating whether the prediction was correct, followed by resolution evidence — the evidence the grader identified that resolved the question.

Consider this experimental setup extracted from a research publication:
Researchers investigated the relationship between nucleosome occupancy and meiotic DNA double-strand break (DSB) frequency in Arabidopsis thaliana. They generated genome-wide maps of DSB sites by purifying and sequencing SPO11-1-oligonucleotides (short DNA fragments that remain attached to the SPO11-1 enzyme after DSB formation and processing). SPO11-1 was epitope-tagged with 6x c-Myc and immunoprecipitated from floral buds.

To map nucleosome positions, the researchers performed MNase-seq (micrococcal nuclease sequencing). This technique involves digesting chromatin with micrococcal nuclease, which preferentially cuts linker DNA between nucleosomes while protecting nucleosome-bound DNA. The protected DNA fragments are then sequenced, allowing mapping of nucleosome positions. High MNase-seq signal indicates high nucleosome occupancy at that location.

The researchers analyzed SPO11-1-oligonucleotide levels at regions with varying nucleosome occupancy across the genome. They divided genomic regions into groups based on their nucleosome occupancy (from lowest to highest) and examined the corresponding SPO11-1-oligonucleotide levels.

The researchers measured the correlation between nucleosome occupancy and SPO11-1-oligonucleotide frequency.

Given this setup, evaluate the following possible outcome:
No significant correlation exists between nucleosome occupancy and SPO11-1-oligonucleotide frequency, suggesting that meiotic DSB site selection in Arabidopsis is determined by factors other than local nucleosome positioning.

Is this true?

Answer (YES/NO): NO